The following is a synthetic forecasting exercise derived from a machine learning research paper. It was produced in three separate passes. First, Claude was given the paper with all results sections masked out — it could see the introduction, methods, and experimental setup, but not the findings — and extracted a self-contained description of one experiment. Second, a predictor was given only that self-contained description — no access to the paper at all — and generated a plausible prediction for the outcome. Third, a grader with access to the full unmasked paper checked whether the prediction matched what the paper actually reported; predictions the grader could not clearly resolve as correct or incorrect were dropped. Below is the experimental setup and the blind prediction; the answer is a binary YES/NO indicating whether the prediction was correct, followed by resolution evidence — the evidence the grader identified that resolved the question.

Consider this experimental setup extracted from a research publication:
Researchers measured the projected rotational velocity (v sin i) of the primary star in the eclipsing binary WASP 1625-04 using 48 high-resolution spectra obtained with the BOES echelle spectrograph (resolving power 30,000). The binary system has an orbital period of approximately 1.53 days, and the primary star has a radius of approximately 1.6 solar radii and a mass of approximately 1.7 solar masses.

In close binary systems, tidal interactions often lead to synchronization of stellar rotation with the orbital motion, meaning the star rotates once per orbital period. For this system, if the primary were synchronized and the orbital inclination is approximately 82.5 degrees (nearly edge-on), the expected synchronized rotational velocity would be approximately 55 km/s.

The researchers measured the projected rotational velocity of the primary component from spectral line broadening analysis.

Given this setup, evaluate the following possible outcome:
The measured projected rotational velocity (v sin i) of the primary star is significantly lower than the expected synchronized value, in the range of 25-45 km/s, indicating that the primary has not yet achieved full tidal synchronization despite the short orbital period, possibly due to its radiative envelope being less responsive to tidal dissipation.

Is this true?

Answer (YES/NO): NO